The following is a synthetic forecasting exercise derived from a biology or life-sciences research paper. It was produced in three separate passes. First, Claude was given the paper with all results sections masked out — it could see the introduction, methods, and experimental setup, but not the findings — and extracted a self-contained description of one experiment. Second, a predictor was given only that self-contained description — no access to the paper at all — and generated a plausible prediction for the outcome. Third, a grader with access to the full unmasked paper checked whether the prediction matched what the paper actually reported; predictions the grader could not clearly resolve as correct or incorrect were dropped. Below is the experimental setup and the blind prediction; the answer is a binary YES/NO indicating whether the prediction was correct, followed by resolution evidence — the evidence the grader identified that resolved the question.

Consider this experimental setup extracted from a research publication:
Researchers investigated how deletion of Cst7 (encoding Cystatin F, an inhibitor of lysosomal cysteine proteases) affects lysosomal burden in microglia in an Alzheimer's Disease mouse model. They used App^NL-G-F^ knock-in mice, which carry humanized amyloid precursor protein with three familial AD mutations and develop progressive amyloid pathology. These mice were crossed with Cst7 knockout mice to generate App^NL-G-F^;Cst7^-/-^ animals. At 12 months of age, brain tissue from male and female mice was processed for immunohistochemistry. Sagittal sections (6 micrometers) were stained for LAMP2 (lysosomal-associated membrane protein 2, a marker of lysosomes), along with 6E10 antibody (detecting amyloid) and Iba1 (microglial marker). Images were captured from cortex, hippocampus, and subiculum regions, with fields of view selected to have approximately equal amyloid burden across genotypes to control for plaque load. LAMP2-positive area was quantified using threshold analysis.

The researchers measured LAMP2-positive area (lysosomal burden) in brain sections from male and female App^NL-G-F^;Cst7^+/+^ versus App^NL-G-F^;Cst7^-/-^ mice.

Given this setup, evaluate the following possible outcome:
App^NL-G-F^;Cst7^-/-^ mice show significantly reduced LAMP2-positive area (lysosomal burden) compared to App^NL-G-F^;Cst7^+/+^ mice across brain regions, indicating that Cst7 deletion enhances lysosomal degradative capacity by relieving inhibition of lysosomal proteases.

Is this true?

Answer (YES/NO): NO